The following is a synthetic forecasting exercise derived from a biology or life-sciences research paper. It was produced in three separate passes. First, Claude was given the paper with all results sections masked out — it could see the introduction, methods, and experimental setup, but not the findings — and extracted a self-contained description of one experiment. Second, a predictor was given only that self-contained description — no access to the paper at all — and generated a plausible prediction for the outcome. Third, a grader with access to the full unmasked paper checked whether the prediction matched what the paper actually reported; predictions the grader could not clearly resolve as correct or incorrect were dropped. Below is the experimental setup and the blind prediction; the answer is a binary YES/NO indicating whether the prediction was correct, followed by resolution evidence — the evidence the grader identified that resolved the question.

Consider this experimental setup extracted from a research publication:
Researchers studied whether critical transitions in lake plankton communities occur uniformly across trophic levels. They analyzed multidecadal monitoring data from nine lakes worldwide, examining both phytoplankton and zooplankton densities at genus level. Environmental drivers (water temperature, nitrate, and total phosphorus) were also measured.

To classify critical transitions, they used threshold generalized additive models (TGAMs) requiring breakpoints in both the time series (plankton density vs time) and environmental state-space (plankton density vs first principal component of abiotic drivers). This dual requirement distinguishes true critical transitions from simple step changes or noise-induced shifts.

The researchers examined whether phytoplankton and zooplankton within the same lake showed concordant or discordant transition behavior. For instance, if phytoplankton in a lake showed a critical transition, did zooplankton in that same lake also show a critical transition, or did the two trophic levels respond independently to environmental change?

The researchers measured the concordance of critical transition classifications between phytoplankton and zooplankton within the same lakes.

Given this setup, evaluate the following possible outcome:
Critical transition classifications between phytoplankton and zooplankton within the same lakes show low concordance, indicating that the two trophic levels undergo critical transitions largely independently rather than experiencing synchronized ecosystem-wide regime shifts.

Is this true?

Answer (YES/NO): YES